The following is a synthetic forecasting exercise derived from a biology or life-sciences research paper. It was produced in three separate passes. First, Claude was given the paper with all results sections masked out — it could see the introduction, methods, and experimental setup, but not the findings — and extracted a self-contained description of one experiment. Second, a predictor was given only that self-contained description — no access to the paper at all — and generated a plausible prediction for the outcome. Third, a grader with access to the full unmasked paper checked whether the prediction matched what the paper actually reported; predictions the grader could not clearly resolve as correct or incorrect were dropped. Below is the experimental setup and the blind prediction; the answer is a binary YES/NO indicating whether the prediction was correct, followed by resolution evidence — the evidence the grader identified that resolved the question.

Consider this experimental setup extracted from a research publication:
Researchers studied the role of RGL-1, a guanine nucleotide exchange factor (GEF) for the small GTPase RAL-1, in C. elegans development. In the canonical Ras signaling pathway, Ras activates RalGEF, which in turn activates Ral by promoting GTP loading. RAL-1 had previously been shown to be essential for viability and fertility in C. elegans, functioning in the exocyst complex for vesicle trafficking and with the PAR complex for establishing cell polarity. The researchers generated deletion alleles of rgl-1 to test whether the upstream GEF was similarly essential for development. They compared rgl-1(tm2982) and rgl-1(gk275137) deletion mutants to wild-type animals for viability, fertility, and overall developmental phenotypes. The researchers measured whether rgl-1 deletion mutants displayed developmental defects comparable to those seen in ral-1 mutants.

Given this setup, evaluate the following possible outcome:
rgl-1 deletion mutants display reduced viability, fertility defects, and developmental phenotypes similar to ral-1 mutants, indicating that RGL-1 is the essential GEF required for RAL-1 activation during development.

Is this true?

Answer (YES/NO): NO